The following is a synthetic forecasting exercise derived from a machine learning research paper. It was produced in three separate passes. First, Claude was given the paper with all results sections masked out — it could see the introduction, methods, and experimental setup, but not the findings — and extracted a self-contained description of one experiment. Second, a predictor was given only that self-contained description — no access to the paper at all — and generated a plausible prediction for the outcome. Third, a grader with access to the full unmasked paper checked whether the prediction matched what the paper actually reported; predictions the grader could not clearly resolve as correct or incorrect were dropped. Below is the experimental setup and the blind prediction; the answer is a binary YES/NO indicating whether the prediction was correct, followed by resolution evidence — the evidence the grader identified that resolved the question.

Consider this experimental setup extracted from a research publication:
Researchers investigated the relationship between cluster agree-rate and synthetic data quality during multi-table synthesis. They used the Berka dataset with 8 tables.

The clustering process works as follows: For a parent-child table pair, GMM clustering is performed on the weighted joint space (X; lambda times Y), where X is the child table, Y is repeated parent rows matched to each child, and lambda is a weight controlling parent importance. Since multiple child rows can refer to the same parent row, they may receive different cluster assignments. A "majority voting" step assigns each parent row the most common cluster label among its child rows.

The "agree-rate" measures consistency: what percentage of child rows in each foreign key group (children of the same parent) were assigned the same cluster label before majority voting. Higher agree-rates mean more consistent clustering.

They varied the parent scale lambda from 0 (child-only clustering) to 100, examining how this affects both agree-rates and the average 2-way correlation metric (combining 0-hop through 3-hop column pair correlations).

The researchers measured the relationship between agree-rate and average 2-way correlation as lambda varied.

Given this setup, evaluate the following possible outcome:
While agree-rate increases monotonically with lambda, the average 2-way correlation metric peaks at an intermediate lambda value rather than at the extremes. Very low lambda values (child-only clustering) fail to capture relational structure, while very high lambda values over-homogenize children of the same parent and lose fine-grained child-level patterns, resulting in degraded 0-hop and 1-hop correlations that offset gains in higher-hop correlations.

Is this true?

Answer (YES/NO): NO